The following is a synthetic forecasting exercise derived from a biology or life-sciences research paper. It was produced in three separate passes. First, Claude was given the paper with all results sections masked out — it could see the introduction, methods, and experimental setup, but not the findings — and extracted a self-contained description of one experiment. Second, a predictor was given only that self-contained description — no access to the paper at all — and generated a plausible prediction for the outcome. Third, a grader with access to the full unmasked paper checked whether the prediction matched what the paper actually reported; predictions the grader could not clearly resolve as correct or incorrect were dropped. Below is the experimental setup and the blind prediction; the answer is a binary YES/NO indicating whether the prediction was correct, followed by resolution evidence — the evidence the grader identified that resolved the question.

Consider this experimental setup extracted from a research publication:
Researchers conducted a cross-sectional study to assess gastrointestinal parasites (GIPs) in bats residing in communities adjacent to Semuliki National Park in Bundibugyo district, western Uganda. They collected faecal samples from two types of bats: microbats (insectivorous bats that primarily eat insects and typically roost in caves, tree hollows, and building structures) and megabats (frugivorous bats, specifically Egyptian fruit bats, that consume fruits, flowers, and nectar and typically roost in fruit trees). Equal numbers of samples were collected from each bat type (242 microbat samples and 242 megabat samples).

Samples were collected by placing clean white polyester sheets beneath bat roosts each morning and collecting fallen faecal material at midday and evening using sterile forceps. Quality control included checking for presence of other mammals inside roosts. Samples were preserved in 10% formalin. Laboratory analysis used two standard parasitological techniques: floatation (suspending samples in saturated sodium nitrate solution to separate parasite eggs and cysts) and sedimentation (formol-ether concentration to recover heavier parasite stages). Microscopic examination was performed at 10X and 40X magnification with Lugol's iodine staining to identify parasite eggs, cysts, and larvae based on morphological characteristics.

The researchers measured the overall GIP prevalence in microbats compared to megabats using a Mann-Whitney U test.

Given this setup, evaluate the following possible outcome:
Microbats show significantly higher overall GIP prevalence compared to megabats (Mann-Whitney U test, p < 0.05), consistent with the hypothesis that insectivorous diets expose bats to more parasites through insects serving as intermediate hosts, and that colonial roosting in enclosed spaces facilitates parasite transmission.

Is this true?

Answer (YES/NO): YES